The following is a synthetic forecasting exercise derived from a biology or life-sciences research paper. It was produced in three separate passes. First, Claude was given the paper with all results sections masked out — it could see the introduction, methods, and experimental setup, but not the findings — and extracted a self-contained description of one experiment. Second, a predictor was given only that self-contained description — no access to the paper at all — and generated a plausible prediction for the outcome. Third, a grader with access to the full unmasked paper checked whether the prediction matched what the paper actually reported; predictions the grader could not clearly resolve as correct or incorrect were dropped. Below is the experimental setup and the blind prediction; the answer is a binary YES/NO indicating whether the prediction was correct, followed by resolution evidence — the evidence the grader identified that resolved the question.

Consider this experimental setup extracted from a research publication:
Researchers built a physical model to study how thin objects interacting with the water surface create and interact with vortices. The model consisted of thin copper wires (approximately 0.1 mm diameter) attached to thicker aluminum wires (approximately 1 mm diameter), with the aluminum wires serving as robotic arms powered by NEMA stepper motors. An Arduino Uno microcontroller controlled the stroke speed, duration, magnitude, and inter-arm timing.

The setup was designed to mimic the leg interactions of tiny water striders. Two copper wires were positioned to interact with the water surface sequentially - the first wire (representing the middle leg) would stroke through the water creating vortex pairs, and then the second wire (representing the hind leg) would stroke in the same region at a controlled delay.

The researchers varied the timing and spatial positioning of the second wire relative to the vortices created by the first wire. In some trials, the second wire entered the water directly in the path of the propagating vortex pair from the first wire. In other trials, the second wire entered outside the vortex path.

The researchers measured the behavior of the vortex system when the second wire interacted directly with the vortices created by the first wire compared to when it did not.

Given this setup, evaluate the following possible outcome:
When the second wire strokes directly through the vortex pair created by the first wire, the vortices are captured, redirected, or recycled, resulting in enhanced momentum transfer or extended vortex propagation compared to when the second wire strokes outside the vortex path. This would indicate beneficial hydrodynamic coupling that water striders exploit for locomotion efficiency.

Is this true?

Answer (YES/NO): YES